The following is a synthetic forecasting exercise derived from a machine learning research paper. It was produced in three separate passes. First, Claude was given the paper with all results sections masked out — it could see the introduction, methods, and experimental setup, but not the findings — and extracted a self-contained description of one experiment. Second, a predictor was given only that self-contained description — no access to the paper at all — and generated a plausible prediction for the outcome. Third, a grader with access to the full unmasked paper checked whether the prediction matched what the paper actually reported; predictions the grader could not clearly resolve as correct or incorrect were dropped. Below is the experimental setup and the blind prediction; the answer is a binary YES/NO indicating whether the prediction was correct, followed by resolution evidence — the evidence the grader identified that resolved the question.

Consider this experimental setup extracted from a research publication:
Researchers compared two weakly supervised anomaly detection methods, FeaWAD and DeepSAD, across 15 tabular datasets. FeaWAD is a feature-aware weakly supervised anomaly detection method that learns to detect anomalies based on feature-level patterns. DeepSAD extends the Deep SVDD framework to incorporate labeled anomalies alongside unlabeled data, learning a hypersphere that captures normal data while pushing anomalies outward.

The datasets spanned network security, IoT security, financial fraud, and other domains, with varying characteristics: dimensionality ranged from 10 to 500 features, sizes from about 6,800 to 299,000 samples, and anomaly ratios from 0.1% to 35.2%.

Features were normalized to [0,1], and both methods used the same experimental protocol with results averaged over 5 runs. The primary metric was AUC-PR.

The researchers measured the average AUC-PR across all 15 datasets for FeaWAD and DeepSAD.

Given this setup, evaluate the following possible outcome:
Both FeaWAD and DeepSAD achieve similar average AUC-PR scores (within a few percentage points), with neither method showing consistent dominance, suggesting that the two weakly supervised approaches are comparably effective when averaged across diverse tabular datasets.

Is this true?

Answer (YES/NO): YES